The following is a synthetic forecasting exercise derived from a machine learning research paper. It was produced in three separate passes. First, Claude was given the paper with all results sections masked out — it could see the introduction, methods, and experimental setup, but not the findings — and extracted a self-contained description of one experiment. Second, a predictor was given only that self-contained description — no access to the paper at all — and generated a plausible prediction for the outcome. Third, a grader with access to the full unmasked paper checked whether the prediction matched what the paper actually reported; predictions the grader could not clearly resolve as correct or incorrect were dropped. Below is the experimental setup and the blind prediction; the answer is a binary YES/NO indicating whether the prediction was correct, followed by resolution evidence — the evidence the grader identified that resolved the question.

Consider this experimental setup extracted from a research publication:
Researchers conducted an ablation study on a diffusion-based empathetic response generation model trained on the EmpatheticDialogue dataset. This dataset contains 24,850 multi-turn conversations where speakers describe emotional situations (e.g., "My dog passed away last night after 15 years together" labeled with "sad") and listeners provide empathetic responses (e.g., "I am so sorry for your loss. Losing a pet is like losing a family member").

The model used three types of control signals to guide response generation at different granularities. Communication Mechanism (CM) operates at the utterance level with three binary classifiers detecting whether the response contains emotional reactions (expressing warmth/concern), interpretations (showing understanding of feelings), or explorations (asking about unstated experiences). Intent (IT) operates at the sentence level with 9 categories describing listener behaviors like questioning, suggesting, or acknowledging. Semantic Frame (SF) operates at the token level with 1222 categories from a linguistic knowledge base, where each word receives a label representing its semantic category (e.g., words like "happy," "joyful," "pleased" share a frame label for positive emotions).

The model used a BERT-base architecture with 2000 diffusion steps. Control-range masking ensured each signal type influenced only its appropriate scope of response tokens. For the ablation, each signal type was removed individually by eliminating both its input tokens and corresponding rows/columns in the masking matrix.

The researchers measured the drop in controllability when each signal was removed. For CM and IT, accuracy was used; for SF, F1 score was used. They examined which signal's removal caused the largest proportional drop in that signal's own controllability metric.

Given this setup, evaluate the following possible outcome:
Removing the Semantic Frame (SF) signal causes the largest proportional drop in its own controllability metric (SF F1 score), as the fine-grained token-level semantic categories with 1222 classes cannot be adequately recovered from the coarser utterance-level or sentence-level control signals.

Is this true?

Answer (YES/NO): YES